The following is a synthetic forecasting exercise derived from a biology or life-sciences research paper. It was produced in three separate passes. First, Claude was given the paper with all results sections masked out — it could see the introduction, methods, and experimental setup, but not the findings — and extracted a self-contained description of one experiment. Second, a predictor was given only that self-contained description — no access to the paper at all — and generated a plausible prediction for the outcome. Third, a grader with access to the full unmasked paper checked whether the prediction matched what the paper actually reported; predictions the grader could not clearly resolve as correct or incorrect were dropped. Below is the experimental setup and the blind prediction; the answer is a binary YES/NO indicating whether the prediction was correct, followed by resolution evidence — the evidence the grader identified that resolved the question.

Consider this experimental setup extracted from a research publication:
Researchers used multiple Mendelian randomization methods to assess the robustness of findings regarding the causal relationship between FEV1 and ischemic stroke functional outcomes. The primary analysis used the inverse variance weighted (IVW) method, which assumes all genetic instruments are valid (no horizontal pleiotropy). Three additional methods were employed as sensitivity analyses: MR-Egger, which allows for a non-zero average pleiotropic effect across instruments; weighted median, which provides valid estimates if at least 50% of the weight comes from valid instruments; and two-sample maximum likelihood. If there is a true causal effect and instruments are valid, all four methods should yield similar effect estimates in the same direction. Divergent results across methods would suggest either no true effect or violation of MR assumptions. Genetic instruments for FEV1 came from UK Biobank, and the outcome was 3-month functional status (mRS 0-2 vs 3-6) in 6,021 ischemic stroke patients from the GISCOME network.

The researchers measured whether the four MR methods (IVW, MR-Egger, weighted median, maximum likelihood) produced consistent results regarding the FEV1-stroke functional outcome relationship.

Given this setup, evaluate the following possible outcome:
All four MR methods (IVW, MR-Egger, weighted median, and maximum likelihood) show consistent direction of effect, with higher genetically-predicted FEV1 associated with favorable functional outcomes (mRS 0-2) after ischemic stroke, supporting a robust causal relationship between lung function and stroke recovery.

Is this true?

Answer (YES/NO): NO